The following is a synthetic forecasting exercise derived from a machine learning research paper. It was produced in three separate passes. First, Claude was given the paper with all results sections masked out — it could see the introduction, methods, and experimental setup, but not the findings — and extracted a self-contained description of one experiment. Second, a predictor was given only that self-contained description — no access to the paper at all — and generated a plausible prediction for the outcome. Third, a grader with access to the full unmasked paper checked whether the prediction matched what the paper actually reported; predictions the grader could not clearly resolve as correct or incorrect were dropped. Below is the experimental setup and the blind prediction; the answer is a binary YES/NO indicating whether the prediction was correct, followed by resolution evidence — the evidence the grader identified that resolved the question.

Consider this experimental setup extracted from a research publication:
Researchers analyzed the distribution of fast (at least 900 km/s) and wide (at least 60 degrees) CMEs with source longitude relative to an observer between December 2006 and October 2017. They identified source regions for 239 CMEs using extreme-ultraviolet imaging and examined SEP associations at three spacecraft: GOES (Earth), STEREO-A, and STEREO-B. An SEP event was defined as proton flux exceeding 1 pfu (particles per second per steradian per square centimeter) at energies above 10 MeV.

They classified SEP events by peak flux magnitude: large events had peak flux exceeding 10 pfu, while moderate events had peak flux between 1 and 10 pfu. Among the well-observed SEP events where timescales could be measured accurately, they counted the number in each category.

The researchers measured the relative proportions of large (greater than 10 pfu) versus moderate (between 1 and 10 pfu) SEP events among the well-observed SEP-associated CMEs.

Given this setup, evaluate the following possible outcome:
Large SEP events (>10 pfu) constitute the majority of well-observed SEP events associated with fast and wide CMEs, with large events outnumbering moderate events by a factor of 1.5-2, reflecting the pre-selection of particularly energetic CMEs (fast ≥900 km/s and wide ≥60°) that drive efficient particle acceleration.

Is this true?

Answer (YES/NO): YES